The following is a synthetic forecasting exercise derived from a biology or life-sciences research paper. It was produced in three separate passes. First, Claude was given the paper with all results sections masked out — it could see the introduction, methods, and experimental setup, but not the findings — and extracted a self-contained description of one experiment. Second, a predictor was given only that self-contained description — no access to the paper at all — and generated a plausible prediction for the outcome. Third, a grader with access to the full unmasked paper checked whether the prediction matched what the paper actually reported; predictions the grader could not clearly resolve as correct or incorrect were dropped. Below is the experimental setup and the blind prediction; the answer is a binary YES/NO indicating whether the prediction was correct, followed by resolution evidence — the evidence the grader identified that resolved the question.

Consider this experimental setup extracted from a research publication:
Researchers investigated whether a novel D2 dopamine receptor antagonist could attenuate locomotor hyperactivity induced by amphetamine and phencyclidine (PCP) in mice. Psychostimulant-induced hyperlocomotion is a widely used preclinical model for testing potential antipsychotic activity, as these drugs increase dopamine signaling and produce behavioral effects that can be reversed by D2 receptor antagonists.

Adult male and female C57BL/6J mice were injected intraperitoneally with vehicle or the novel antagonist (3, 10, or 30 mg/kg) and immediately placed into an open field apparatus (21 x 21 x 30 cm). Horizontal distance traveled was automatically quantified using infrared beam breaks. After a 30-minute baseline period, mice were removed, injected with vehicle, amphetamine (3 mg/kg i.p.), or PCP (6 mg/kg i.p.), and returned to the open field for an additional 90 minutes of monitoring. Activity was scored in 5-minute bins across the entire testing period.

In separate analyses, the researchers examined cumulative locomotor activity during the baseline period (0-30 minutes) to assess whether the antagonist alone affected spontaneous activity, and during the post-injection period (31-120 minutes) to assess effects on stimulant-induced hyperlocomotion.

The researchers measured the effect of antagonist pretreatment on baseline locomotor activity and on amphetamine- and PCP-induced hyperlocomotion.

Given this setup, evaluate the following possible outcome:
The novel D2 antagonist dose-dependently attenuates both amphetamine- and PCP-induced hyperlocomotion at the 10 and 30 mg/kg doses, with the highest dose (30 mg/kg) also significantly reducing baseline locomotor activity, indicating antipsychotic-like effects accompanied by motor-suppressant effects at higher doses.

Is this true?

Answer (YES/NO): NO